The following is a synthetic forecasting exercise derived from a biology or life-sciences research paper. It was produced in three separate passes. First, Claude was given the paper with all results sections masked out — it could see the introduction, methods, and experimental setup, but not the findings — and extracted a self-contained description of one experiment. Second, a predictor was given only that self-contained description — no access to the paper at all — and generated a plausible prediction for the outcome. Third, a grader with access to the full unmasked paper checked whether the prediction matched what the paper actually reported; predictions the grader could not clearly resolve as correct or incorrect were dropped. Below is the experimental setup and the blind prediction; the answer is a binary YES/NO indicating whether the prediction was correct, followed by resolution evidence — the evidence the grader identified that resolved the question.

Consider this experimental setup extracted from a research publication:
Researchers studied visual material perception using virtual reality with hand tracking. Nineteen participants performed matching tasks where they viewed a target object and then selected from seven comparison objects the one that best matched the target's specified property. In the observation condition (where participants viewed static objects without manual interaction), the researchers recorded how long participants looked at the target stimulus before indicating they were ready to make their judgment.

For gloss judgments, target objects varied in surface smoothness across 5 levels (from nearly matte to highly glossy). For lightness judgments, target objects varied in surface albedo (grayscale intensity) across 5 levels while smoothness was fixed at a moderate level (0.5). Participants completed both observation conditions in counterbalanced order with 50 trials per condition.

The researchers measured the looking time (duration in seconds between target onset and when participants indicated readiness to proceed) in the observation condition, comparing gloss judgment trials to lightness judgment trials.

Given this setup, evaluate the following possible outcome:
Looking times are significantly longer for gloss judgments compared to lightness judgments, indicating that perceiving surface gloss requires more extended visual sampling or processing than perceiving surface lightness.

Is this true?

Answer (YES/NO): YES